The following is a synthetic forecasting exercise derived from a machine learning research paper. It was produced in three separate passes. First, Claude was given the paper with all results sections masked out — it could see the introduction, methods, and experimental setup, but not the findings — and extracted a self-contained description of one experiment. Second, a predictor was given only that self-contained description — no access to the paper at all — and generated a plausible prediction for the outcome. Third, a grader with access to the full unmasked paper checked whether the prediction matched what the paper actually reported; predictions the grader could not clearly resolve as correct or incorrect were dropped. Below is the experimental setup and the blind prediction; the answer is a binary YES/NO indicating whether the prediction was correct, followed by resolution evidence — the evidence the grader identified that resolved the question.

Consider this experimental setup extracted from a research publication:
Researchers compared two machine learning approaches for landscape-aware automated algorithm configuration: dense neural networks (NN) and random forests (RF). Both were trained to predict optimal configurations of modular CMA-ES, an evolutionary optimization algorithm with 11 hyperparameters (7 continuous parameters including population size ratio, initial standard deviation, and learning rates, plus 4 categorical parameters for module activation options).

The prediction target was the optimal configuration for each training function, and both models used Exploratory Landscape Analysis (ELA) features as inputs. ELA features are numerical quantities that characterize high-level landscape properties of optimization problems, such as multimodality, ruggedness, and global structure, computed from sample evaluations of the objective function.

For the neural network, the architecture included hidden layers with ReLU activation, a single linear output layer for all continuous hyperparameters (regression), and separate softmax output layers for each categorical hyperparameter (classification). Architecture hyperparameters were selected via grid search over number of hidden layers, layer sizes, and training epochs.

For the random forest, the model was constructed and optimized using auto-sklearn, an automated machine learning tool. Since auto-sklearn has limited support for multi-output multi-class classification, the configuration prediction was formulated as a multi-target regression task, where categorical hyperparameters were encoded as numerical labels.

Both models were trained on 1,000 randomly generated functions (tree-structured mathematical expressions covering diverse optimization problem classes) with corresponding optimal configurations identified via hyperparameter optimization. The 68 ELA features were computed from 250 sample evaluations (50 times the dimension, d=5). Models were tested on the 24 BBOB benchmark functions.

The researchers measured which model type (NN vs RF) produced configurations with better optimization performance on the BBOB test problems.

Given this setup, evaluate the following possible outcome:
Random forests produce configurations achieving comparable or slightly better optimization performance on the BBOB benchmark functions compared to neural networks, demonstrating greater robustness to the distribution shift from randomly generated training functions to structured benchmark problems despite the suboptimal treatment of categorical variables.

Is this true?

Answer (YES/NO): NO